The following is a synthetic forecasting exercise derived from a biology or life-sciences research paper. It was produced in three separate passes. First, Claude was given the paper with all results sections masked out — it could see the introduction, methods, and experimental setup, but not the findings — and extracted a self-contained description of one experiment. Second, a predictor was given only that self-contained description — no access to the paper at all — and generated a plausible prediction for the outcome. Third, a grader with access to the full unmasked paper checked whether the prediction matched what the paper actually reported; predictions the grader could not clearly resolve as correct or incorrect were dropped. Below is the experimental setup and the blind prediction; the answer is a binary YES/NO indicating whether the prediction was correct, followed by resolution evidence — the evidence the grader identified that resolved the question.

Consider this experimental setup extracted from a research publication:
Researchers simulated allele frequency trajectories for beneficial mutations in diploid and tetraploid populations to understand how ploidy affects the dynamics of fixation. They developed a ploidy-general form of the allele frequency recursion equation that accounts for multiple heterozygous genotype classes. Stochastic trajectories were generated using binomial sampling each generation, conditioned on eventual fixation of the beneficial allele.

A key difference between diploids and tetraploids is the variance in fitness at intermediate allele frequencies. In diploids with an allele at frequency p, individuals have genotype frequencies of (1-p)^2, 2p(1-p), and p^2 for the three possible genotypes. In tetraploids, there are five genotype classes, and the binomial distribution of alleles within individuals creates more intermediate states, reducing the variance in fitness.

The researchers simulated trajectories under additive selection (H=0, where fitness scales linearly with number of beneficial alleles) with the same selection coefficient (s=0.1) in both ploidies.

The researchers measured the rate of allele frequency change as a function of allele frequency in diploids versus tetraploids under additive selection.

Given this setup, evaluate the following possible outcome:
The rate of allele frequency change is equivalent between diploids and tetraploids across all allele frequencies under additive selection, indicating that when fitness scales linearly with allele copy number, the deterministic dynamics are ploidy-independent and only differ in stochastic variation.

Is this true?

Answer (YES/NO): NO